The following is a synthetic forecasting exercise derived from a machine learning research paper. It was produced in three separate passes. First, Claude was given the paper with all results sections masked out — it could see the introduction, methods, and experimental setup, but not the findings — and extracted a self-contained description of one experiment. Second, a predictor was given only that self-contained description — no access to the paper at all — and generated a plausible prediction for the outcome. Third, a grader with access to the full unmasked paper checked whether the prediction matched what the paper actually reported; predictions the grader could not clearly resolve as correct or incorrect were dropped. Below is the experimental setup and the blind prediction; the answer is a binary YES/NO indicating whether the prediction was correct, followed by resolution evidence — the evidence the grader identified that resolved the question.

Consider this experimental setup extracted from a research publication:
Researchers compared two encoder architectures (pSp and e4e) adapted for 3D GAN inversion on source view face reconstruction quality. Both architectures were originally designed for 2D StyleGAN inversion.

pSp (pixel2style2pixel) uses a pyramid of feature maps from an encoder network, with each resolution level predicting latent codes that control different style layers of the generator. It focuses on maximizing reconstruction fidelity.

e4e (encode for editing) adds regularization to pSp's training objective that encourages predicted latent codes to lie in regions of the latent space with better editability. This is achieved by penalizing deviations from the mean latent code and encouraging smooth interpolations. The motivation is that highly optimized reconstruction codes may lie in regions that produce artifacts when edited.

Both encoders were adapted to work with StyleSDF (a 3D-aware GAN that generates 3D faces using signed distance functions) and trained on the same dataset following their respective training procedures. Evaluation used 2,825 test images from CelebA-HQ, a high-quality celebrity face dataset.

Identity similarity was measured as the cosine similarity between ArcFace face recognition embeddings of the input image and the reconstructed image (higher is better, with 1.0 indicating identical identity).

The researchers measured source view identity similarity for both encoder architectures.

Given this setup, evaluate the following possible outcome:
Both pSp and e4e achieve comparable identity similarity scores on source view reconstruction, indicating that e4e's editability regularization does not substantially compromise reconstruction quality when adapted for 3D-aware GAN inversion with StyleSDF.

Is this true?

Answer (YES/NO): NO